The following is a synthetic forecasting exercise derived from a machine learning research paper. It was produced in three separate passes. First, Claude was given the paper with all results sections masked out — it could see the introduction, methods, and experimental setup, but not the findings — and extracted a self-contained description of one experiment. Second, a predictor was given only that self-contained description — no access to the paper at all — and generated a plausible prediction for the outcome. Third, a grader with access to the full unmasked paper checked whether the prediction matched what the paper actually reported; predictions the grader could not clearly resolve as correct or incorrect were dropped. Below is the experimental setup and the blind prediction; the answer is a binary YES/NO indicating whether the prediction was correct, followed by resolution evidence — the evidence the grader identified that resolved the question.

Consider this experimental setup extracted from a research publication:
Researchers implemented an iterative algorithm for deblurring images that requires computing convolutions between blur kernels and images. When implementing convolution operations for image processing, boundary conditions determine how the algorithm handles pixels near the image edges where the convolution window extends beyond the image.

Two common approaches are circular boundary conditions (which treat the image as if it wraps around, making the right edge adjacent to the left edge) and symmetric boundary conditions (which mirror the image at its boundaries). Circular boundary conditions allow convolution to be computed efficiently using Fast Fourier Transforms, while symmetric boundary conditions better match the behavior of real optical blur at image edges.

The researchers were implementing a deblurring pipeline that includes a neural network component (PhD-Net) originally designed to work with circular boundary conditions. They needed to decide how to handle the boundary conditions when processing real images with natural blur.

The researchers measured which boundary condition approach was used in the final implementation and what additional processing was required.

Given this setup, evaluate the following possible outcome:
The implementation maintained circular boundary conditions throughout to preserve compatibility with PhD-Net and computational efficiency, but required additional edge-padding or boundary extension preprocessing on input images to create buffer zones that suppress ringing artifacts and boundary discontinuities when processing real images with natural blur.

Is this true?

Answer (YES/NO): NO